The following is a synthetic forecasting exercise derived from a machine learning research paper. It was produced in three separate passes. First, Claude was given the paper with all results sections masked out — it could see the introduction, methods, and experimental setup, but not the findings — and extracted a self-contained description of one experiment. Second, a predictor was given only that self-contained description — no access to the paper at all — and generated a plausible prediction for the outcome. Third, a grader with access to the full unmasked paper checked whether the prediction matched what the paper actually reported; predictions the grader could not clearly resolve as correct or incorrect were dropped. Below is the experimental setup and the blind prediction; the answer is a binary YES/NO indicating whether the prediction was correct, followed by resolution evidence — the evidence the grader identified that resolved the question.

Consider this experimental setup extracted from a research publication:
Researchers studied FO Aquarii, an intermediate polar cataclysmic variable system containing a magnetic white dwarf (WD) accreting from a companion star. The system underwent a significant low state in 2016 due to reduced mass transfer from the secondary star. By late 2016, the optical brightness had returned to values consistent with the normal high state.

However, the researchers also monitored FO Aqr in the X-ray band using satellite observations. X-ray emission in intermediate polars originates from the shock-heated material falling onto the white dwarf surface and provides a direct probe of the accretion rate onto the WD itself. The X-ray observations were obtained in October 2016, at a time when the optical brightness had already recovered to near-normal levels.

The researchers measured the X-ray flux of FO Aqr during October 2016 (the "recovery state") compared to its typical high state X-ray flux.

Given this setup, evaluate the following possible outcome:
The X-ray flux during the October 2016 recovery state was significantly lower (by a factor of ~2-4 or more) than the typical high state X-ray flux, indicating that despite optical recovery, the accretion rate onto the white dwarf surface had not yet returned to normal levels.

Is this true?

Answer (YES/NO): YES